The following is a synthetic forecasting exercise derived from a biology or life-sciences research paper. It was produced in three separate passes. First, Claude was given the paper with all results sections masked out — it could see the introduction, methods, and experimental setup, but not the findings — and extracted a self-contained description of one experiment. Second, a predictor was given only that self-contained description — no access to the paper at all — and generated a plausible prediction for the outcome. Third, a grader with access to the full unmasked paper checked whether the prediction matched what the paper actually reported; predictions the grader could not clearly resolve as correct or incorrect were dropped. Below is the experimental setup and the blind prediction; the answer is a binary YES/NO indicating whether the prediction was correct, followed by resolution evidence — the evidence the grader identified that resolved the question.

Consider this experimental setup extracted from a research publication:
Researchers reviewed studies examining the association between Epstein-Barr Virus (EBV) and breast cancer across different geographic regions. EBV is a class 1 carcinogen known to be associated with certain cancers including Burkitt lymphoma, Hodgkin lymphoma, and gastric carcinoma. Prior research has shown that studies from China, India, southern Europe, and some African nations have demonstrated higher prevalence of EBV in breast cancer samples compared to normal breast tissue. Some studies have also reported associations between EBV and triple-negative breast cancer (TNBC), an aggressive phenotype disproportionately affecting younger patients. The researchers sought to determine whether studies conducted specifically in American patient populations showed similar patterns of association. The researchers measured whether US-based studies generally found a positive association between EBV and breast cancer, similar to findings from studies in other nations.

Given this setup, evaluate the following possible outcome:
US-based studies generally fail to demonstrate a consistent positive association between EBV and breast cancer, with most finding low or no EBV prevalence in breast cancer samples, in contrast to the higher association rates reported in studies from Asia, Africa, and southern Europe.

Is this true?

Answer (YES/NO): YES